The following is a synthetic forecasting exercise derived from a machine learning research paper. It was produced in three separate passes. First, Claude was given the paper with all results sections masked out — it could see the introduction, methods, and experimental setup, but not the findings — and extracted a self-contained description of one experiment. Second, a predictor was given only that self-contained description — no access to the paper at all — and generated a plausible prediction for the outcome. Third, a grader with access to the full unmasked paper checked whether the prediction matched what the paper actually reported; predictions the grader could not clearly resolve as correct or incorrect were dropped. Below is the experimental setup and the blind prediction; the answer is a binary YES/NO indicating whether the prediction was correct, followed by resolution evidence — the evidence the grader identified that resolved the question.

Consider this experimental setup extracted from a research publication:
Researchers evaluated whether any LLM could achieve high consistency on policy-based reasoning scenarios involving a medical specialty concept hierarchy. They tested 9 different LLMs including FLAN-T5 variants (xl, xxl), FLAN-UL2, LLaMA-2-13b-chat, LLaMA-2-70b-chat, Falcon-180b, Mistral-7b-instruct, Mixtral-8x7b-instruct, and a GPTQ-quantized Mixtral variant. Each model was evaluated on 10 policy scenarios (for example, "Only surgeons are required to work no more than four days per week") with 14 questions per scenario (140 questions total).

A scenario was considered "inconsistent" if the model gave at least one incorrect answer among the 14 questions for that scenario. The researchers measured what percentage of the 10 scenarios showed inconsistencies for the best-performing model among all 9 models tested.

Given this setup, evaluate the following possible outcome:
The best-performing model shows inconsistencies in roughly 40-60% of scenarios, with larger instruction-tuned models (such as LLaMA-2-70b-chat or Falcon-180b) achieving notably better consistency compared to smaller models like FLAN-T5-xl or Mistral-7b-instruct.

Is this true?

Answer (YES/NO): NO